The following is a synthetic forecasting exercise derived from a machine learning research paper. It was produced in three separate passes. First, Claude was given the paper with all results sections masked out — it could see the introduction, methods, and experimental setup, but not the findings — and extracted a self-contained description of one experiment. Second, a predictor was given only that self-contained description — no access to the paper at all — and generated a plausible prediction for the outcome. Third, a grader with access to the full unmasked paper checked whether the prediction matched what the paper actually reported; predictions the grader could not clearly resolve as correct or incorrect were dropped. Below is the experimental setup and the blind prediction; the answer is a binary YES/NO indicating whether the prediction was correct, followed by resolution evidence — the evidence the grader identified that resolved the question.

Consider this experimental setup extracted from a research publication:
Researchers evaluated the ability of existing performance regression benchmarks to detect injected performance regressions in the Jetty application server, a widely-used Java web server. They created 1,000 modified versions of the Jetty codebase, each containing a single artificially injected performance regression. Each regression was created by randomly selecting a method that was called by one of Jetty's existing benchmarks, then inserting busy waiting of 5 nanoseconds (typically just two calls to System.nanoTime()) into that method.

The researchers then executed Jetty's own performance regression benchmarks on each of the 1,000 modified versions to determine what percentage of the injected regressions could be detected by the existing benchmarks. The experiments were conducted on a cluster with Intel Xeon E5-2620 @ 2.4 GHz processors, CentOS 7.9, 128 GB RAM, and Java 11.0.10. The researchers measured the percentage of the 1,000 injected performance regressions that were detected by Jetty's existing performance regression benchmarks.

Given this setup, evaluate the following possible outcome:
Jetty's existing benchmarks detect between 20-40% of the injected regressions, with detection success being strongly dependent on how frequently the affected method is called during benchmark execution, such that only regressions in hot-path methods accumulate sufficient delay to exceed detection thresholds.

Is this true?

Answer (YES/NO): NO